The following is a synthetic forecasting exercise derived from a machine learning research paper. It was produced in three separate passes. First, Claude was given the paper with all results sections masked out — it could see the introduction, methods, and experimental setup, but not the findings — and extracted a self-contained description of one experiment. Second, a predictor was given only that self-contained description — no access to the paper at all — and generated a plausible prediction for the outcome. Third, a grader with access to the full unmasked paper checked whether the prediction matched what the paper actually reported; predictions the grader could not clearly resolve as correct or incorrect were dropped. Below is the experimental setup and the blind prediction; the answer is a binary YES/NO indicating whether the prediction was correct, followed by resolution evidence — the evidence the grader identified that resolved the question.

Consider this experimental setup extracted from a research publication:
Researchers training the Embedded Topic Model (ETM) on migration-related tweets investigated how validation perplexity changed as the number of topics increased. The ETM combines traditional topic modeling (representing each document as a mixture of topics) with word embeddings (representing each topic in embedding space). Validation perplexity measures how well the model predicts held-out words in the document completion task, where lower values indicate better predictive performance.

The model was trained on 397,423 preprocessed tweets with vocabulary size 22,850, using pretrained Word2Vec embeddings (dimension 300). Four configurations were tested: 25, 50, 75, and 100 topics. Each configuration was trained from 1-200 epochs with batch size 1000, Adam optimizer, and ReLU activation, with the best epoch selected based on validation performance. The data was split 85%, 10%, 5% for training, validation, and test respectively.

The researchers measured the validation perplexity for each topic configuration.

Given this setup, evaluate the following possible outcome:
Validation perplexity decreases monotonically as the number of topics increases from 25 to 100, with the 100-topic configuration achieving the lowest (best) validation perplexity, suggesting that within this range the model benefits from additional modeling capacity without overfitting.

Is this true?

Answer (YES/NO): YES